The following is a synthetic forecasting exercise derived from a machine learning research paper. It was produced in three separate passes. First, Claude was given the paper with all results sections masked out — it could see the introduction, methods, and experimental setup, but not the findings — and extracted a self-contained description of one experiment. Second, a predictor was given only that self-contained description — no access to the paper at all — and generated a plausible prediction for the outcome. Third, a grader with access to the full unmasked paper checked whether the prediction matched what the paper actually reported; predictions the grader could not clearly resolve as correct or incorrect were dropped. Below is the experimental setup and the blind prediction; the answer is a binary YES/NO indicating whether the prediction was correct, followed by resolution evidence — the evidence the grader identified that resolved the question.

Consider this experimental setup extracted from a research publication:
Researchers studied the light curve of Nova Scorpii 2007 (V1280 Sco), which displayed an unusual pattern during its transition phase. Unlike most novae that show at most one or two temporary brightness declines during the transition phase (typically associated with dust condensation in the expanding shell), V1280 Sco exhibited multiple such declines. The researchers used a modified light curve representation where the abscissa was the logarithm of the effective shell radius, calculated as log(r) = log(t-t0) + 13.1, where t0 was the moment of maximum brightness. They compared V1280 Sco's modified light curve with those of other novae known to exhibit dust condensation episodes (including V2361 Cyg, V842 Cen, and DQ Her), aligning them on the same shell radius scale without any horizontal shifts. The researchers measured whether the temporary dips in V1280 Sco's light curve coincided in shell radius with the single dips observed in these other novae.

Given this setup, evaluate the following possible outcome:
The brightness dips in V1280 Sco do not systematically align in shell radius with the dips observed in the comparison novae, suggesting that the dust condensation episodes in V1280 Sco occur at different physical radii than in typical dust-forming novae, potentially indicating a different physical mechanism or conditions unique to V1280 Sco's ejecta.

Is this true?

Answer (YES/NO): NO